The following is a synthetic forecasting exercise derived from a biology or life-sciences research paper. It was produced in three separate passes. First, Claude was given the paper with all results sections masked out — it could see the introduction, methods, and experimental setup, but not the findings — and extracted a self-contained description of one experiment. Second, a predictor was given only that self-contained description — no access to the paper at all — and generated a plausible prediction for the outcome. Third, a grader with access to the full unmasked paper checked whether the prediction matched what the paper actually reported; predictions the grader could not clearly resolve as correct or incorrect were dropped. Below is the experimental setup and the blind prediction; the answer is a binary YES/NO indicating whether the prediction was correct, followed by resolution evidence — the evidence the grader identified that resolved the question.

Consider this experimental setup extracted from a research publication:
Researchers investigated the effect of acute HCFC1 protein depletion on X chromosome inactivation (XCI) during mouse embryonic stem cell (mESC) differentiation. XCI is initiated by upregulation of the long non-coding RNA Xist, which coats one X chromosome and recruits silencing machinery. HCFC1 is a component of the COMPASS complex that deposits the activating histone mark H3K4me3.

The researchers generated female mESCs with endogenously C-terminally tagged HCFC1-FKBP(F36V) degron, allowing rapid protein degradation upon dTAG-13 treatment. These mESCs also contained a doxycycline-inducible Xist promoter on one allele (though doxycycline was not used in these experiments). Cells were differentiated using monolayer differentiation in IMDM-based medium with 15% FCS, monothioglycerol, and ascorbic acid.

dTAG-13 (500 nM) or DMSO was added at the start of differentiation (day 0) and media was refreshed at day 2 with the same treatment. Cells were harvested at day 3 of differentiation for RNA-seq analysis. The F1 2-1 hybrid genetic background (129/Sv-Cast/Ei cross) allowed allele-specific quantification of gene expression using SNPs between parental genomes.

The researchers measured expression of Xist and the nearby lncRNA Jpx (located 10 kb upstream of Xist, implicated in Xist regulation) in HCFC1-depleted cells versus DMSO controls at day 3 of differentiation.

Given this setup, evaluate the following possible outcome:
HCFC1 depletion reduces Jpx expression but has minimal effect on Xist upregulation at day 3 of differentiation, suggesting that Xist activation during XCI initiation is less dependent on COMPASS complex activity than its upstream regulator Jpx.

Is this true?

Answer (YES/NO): NO